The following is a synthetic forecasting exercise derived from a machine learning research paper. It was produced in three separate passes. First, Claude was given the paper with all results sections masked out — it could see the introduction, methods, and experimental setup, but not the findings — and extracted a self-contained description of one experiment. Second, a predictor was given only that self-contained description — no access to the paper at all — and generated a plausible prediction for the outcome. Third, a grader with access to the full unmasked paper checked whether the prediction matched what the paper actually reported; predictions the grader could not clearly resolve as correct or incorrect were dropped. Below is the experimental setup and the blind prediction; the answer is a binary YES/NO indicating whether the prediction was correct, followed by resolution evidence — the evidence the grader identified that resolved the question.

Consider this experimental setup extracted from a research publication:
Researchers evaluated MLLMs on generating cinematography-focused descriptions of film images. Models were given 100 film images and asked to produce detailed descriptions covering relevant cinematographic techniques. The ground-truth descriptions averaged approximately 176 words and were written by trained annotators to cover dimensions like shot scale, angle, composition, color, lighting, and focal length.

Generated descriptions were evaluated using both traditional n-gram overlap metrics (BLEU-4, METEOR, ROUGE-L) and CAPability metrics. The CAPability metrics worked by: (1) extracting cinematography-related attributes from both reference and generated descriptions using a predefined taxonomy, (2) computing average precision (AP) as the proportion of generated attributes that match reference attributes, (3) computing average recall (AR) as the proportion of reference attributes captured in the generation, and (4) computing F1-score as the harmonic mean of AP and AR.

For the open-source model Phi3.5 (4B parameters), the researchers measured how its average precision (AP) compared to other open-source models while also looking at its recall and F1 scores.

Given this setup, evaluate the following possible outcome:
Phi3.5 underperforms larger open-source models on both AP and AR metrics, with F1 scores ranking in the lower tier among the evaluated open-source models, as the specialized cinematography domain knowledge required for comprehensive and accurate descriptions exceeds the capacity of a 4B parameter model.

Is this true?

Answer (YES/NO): NO